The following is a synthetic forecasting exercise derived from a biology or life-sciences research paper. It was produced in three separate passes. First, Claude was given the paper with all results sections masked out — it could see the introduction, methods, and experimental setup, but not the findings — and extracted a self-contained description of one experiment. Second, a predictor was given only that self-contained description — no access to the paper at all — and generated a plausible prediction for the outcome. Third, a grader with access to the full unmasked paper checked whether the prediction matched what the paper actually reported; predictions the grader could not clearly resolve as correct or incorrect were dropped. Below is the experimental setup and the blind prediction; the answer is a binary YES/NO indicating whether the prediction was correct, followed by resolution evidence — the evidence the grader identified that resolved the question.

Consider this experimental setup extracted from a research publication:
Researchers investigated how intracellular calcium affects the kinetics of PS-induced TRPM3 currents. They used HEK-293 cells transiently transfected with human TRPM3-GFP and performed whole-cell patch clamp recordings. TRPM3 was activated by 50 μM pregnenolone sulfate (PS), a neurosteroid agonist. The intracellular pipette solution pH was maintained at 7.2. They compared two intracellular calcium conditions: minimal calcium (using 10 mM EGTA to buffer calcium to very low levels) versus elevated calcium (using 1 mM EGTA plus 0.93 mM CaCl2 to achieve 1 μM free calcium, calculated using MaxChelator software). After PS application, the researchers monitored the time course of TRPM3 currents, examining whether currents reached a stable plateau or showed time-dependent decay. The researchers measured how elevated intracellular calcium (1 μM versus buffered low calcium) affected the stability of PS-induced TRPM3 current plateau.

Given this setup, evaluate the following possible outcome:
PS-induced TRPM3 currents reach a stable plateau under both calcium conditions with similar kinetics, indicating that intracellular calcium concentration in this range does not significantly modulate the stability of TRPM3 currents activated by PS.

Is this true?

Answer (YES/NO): NO